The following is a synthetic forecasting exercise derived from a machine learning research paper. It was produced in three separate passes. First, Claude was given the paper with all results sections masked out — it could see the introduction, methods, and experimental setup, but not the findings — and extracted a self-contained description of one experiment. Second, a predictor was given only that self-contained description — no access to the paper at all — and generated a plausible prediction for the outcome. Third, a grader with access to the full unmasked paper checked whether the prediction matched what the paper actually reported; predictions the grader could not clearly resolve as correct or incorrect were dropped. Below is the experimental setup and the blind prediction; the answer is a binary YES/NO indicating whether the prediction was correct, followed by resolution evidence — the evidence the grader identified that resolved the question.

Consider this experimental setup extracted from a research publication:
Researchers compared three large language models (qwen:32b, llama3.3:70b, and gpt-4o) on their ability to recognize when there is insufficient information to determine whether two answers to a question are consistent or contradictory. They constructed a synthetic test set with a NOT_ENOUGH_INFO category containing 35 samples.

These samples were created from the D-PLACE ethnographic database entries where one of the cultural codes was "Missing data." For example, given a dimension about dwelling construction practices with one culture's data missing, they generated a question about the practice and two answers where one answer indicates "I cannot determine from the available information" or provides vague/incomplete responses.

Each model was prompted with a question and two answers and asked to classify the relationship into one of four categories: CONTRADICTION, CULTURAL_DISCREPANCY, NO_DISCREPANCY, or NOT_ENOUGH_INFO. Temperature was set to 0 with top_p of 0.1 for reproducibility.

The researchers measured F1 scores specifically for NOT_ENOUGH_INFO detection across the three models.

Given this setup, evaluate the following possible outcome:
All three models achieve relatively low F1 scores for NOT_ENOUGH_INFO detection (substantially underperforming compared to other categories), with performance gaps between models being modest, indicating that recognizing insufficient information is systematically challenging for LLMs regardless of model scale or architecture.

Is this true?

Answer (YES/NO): NO